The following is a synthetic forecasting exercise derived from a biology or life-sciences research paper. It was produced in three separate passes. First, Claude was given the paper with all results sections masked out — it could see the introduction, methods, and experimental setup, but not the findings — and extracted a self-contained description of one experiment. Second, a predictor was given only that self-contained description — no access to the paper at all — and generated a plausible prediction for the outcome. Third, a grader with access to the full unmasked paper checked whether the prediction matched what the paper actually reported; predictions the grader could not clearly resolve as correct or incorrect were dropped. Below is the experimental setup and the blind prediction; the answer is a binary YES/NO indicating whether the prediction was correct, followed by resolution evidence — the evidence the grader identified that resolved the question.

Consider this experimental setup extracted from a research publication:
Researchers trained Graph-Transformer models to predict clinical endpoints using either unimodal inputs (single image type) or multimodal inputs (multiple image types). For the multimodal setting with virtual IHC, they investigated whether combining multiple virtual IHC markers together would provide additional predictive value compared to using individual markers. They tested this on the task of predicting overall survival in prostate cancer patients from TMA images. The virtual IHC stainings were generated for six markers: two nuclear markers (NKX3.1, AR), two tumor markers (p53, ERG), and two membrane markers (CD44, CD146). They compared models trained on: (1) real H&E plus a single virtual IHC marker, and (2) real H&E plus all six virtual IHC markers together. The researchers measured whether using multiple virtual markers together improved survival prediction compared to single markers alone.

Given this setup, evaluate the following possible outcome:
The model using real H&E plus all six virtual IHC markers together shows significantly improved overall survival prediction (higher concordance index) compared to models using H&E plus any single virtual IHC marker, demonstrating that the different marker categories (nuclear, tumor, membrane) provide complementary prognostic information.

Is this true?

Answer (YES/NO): NO